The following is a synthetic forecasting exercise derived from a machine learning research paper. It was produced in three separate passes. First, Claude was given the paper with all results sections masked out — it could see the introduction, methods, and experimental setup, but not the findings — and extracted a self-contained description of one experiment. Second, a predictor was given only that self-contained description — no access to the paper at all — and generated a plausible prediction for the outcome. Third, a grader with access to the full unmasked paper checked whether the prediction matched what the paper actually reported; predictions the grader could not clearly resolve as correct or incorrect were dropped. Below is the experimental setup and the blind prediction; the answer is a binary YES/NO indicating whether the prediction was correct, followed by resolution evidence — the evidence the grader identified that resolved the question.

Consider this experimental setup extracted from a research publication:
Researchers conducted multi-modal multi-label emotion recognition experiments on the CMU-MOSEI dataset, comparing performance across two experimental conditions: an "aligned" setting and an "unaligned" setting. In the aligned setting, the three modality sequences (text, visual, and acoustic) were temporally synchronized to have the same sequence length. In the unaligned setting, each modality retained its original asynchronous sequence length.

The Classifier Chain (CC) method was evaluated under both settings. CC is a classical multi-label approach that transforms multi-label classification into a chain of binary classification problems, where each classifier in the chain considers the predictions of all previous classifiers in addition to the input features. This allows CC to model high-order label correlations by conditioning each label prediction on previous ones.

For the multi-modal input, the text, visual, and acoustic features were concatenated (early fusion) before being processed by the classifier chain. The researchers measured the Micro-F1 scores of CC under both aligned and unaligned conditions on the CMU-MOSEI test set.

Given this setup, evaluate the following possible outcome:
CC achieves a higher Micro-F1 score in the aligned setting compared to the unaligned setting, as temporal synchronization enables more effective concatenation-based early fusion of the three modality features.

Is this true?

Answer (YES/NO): NO